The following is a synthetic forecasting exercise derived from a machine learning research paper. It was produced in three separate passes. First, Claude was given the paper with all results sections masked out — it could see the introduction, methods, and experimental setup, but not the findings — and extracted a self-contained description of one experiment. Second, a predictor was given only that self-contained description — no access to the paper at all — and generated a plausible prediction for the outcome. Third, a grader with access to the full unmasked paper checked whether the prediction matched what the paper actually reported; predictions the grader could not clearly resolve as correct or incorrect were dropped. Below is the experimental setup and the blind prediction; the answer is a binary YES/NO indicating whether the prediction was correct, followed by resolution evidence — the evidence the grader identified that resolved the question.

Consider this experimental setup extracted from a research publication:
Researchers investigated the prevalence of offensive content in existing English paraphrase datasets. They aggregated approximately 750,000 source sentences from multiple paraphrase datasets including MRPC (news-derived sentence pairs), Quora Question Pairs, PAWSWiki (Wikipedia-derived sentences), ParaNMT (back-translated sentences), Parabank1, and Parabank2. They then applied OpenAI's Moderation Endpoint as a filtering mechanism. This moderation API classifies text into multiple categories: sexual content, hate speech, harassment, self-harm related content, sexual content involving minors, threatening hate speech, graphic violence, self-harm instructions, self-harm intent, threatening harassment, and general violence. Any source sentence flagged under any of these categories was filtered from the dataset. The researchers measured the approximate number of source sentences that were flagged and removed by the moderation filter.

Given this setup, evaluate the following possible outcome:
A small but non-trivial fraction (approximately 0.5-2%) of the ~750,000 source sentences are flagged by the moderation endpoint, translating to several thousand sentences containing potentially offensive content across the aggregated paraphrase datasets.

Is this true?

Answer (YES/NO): NO